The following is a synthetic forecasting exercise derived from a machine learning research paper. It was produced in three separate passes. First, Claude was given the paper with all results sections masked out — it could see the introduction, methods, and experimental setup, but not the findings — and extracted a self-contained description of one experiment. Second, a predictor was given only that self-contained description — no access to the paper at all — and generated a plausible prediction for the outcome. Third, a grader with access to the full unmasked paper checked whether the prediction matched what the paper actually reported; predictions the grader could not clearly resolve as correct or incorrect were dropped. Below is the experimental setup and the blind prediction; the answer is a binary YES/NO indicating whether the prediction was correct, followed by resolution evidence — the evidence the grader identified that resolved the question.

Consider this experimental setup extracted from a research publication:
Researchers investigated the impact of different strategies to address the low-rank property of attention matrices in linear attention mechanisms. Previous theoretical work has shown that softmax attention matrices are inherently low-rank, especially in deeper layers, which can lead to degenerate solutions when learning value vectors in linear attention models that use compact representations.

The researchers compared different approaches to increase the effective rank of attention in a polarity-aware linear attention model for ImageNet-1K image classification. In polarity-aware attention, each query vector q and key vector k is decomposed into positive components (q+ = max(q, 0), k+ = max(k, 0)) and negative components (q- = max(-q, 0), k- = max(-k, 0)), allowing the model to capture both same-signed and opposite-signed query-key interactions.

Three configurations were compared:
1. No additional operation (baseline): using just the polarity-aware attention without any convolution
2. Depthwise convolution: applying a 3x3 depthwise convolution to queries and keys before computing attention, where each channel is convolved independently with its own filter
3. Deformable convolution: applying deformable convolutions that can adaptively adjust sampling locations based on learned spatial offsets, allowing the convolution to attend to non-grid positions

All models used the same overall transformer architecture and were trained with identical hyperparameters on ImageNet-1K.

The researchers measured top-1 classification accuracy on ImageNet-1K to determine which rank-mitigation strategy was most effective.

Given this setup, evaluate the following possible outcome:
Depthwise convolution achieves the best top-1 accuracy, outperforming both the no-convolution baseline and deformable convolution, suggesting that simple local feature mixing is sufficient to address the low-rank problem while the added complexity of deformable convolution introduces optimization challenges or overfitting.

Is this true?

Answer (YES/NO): YES